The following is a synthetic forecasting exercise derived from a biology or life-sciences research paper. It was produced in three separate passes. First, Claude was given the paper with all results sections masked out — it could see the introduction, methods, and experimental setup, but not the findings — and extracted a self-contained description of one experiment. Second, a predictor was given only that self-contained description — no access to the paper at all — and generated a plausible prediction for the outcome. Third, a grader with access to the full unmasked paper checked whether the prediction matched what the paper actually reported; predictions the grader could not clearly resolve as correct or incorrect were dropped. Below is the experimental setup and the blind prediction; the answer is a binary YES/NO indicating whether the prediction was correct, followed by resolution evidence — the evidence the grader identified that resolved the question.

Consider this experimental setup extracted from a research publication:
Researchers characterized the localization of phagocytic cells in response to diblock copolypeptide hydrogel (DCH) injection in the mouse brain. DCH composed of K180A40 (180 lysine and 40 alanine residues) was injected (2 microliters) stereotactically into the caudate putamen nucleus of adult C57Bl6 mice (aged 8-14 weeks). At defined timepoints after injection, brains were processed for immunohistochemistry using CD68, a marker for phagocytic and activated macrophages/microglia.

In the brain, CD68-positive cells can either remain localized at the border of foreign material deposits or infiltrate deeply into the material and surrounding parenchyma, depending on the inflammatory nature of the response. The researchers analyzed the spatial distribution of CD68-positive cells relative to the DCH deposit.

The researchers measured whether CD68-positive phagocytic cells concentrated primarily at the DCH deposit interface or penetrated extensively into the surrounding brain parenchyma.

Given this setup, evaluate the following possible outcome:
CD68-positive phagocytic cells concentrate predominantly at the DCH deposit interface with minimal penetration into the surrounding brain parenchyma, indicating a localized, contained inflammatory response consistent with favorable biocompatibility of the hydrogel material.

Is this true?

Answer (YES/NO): YES